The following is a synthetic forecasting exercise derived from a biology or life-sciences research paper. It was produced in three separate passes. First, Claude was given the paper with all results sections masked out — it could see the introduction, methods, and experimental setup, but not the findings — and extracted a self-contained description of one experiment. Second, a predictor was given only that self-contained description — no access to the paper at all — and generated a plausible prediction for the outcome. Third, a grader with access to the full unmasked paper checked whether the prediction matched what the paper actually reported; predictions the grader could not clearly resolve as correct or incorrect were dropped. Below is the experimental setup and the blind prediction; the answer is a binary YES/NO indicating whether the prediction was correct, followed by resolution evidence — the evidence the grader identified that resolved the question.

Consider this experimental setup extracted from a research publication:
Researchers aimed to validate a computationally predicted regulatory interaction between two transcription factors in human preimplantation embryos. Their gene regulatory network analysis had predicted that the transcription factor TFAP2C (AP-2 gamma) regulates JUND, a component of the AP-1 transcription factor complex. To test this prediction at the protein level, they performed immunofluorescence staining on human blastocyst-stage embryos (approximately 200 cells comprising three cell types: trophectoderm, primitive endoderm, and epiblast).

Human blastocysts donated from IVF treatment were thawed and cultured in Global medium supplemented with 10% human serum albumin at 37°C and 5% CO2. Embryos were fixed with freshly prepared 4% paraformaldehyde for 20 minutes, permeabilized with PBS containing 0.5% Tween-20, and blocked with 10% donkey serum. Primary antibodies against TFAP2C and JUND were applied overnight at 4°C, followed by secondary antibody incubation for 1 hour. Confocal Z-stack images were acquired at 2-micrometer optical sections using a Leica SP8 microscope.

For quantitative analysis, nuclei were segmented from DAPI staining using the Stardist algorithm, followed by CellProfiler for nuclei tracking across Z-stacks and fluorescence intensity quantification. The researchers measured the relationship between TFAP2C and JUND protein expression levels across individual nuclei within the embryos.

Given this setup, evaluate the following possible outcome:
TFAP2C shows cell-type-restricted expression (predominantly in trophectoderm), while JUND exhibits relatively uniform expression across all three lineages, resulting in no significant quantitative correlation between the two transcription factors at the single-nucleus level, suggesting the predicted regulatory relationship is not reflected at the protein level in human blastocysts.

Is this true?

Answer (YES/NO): NO